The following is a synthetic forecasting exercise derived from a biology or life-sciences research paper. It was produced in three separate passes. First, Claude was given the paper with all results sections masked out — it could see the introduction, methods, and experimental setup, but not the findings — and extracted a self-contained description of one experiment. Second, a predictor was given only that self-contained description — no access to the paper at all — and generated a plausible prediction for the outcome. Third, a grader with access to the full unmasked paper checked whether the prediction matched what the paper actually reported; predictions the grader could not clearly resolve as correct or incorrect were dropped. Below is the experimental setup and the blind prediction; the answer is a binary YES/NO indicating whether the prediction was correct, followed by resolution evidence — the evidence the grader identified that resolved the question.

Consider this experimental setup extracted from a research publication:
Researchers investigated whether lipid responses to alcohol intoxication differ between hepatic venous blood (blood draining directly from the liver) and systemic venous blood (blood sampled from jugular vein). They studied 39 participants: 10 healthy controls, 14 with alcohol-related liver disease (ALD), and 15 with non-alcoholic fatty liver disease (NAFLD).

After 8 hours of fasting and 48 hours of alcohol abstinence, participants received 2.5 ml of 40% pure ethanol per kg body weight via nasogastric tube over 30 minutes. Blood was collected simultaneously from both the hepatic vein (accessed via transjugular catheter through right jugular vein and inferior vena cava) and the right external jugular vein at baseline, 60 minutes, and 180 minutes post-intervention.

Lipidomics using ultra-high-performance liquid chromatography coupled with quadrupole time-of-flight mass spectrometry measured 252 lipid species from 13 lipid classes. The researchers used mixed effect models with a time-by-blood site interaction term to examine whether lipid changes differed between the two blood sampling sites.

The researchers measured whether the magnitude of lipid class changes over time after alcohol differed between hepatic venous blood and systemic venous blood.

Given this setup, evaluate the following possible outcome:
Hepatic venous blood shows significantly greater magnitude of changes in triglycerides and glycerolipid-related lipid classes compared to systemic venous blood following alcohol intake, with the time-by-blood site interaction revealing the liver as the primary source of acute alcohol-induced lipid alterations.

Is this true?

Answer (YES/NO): NO